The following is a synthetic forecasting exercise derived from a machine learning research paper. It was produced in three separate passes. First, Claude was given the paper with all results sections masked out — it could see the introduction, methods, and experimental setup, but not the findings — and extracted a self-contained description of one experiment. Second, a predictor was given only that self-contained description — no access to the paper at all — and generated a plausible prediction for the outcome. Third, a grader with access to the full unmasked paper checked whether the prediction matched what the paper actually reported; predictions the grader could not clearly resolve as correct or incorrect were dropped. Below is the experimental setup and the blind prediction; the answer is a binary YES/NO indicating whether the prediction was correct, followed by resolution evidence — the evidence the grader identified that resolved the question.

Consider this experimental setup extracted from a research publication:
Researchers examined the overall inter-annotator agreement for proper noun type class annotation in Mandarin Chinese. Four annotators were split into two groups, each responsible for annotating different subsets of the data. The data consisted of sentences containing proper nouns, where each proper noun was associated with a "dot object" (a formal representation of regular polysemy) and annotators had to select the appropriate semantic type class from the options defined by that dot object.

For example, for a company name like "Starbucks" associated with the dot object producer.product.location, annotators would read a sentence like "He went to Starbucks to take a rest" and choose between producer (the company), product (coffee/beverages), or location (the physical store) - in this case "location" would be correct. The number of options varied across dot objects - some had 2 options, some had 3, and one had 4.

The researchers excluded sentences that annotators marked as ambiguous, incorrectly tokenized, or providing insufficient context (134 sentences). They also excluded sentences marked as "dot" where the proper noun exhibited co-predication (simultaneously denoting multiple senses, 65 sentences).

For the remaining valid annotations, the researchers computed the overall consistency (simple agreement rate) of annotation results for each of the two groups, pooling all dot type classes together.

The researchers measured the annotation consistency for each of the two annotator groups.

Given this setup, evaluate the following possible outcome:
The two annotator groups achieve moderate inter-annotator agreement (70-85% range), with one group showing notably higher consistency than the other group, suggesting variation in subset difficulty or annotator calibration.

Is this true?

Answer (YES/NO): NO